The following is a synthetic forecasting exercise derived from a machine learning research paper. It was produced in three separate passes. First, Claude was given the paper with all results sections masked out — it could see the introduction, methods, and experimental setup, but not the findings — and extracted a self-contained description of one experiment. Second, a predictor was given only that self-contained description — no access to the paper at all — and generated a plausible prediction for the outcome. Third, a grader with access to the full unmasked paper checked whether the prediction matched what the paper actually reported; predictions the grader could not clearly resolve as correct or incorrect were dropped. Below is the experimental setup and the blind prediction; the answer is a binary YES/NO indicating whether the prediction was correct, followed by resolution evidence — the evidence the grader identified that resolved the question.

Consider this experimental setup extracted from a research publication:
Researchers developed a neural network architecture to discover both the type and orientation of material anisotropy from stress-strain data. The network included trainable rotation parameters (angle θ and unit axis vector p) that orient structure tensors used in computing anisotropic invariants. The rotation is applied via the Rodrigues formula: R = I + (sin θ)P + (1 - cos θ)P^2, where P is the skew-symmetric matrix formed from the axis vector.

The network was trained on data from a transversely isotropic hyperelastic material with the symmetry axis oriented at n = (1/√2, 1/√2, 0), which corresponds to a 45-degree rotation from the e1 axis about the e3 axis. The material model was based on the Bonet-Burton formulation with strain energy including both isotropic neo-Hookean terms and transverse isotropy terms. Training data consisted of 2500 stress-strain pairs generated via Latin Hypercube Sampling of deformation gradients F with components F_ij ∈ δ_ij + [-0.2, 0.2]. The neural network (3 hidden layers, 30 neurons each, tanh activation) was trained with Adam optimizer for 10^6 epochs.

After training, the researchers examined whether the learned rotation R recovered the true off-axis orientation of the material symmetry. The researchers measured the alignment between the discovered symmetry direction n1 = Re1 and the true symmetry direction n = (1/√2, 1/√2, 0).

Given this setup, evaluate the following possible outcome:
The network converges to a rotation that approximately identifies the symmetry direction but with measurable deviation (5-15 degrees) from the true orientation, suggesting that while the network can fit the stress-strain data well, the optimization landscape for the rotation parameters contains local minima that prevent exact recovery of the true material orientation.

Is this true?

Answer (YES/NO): NO